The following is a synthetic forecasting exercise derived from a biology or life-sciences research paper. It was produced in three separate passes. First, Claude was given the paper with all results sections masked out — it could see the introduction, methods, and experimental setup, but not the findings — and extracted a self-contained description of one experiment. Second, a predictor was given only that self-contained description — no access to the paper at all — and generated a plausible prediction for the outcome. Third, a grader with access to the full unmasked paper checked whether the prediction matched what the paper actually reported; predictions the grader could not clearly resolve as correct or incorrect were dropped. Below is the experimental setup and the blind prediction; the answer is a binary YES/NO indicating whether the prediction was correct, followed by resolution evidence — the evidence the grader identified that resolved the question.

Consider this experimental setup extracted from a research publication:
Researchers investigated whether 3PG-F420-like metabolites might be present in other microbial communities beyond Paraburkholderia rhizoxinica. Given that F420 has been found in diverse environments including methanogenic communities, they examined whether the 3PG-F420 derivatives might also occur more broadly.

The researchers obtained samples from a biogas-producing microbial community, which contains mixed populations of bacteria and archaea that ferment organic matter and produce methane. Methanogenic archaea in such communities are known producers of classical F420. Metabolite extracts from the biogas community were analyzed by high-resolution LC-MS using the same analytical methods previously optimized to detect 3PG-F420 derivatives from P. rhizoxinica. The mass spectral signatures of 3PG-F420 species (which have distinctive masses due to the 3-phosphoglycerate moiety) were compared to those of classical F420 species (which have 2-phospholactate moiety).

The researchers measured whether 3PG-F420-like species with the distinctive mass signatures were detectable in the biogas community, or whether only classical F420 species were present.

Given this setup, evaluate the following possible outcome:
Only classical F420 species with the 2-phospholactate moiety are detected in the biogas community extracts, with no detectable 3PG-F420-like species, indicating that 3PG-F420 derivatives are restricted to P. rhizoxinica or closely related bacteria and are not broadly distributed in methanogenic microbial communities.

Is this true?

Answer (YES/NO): NO